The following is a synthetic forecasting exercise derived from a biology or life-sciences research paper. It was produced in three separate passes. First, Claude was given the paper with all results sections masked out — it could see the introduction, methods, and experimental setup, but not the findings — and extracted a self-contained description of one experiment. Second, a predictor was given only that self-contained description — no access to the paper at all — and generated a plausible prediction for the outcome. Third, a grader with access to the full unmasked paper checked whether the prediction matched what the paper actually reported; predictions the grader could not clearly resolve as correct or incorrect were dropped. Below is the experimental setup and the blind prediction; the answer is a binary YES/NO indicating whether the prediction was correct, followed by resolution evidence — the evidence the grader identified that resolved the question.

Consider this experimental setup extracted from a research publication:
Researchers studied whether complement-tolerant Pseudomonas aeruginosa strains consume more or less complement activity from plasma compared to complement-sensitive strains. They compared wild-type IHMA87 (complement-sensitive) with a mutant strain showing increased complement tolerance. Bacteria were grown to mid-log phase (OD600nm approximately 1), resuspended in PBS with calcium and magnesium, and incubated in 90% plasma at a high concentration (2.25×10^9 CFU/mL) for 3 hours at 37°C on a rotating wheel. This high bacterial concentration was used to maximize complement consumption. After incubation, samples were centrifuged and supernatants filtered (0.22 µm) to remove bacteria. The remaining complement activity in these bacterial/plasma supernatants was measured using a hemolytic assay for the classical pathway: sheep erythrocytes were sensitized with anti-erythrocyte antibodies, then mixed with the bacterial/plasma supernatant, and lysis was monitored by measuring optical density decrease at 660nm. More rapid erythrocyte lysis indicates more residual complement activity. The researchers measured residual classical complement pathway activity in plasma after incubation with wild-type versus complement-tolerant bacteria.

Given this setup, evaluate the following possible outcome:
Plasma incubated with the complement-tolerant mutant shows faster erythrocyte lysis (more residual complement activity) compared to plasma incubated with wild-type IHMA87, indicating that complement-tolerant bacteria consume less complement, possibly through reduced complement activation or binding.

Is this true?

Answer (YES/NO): NO